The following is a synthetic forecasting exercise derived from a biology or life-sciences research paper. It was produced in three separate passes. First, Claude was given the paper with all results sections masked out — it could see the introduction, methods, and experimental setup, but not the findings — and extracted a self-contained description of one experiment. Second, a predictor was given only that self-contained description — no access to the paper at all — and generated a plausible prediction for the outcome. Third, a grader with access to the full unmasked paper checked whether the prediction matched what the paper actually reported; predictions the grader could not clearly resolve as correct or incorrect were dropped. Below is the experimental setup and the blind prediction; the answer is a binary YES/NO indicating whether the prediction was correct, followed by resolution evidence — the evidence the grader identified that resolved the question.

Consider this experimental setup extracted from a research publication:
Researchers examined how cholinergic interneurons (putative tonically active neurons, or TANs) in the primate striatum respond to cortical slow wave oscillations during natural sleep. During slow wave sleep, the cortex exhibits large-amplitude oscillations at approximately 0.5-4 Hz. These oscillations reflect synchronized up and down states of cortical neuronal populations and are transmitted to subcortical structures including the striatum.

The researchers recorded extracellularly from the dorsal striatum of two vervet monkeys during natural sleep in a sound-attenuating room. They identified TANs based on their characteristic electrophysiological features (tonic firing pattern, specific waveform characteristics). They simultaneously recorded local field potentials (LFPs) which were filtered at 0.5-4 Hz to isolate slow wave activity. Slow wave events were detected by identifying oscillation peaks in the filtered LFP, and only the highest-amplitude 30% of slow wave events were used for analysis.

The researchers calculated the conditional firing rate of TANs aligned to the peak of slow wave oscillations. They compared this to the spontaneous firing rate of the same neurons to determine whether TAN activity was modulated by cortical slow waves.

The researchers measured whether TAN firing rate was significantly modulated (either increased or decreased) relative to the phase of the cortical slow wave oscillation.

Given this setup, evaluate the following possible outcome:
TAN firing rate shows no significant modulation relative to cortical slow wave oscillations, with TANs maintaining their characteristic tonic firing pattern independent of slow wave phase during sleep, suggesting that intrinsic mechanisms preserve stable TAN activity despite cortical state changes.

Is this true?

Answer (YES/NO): NO